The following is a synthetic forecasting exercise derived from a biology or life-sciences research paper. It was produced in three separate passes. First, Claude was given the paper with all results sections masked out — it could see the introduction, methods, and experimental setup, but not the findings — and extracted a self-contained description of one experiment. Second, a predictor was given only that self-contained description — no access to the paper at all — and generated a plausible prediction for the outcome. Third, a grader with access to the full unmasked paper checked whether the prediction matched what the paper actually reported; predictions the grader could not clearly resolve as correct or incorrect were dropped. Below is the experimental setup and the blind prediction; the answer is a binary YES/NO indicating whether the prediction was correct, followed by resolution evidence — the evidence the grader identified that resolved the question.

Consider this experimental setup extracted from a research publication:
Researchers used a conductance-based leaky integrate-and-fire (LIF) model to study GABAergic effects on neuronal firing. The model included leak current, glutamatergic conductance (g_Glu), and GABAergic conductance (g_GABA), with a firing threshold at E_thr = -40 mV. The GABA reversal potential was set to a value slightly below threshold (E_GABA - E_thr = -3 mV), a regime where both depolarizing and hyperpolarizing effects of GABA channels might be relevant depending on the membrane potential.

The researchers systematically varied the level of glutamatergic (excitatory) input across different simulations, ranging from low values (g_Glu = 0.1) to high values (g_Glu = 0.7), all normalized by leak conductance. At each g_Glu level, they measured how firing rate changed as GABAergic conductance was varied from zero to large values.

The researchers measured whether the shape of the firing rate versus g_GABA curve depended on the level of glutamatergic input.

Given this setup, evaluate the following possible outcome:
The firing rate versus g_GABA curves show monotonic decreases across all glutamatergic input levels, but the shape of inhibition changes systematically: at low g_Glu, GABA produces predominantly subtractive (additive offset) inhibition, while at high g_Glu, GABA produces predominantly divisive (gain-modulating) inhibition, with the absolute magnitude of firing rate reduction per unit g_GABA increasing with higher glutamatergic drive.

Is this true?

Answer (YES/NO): NO